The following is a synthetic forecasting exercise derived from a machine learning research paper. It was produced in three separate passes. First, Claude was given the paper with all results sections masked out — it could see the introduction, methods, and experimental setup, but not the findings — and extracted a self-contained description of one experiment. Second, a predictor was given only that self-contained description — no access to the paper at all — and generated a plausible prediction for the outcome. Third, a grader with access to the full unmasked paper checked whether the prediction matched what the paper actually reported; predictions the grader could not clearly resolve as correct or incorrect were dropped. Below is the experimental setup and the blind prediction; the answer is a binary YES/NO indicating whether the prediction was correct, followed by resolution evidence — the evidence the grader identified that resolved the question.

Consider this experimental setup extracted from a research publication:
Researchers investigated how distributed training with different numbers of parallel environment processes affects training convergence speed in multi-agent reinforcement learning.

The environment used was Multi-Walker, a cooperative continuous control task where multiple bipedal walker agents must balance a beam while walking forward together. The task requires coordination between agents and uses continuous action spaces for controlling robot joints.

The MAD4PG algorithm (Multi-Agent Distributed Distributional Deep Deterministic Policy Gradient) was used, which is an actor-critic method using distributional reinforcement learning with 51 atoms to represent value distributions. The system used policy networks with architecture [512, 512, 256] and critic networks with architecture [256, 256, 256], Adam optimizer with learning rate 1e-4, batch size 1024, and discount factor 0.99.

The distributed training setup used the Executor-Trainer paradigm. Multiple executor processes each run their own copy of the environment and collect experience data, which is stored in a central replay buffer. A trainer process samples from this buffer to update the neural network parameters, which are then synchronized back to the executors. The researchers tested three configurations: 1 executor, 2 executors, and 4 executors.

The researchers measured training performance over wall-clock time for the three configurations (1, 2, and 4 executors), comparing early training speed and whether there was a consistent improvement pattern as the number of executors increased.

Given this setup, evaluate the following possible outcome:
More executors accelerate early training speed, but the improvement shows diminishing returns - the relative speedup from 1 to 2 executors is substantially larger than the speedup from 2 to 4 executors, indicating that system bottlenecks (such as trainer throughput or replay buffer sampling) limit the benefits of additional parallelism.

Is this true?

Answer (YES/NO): YES